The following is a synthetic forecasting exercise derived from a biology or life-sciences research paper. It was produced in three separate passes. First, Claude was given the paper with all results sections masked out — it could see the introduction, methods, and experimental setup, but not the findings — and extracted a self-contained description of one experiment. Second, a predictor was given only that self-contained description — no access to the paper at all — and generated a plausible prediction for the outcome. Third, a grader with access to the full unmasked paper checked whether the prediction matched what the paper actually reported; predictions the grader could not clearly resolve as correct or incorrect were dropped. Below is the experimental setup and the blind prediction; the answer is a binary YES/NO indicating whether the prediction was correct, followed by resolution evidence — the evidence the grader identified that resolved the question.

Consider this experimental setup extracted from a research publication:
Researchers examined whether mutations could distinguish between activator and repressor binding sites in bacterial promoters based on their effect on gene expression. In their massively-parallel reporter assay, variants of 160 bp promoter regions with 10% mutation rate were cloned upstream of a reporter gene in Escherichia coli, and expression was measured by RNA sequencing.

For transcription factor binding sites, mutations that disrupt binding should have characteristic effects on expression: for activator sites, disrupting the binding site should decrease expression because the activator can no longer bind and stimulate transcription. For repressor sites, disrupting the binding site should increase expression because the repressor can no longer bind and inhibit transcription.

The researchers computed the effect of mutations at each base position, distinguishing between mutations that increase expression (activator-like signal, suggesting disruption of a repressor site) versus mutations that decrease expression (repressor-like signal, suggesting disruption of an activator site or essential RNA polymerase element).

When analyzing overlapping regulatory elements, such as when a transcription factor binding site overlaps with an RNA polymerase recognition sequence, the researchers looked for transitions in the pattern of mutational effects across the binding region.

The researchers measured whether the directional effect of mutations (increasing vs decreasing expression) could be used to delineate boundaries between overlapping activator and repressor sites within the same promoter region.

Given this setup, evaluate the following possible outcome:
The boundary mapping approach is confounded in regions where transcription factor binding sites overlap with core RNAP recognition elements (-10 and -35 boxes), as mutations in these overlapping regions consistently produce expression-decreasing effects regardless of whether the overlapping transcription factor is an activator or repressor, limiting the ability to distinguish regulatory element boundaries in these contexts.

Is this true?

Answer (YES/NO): NO